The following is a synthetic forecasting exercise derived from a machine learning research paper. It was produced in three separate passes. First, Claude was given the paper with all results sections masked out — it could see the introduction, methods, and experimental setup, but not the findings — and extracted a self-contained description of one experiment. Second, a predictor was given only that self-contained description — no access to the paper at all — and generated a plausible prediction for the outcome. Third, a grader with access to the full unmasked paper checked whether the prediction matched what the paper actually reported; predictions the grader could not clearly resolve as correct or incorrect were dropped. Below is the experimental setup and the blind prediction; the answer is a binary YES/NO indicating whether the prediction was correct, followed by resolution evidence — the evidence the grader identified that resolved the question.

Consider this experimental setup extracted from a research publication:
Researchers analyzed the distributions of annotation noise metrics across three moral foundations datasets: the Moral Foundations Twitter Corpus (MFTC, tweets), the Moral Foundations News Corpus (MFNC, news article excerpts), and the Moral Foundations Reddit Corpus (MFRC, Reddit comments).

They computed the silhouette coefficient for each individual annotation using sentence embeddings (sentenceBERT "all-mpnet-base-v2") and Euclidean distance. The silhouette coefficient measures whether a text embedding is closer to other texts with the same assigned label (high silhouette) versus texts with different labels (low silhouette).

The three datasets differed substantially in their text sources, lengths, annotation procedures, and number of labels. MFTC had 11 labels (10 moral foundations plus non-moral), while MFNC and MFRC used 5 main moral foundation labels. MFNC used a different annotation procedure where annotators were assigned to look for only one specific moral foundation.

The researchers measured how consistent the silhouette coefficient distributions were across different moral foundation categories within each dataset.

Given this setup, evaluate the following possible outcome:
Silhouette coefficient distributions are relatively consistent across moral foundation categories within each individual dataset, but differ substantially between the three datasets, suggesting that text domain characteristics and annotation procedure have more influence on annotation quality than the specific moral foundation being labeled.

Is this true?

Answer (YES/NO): NO